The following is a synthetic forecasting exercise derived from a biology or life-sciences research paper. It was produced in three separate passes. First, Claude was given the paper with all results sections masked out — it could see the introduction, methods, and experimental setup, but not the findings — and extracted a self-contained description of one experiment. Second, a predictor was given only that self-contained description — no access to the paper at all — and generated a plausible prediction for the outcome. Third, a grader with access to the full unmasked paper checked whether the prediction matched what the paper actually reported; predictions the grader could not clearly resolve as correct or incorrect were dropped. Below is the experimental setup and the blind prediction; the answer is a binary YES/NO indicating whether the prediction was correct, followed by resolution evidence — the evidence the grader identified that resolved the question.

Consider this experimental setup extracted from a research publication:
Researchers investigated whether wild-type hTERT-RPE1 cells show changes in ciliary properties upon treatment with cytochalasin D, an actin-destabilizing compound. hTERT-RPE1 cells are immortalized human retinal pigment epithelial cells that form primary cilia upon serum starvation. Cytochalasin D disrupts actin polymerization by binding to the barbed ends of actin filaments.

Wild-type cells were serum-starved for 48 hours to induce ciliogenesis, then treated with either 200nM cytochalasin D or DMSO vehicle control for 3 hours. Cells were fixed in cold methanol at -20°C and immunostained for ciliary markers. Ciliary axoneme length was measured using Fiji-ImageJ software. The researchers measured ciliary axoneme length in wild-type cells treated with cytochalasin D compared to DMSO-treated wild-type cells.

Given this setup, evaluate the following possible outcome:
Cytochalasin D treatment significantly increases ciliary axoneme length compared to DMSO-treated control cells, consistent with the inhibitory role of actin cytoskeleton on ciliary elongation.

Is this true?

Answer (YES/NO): YES